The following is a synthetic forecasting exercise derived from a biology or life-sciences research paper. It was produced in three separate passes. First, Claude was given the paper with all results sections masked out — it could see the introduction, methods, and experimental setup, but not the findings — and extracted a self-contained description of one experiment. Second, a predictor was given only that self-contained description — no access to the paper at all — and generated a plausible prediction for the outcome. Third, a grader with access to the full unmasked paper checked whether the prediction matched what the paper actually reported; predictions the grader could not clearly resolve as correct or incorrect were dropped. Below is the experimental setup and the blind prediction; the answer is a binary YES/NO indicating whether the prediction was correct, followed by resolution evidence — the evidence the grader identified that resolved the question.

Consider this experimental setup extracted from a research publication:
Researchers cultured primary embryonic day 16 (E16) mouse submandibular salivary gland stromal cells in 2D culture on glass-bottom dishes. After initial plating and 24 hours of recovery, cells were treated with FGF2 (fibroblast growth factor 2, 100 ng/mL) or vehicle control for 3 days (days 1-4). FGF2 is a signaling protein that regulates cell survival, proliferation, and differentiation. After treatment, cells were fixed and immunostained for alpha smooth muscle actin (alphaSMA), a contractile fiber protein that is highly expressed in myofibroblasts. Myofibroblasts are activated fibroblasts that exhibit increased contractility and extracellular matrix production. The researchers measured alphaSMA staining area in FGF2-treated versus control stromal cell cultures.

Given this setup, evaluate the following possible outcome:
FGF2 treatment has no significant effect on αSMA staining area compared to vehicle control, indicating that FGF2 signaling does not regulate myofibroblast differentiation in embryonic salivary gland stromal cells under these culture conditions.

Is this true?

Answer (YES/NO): NO